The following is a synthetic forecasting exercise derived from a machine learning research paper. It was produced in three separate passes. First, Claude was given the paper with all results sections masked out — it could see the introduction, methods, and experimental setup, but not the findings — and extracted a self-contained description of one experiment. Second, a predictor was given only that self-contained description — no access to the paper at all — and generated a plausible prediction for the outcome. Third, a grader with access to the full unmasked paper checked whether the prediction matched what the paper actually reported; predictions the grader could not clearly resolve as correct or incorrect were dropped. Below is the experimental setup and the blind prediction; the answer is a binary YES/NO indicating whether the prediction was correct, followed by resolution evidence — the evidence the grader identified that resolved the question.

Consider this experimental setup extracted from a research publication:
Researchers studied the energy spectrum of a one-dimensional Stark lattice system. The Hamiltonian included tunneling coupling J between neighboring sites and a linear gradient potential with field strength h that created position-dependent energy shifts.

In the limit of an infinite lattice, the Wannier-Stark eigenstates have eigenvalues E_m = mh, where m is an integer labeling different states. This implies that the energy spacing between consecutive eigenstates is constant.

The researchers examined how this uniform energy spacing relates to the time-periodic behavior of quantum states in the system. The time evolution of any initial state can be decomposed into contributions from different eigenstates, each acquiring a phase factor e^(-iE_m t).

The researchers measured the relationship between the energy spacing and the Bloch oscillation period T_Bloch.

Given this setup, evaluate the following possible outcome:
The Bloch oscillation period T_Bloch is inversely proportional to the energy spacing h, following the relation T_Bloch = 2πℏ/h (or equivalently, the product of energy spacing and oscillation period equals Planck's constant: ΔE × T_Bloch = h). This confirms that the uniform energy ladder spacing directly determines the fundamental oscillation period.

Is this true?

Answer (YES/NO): YES